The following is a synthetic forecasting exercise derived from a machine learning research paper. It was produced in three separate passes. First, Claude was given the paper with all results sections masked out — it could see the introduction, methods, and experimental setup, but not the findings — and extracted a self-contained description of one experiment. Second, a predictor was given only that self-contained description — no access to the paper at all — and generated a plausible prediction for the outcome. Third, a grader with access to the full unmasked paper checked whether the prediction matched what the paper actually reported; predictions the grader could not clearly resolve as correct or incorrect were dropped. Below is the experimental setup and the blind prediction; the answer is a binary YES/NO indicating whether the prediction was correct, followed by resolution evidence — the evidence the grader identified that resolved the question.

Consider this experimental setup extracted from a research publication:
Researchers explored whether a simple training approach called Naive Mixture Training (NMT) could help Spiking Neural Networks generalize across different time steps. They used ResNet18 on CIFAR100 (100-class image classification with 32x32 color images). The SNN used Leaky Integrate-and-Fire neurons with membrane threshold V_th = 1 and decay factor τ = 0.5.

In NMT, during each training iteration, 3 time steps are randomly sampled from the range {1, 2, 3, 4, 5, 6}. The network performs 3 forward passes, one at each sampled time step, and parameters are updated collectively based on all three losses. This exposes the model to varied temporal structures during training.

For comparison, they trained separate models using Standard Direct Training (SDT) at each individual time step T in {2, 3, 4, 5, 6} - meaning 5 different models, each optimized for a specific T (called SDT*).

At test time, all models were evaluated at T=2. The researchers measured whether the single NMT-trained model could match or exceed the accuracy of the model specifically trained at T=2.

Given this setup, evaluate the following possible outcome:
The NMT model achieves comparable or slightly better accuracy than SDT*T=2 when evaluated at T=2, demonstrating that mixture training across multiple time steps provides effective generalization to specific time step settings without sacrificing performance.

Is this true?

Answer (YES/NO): YES